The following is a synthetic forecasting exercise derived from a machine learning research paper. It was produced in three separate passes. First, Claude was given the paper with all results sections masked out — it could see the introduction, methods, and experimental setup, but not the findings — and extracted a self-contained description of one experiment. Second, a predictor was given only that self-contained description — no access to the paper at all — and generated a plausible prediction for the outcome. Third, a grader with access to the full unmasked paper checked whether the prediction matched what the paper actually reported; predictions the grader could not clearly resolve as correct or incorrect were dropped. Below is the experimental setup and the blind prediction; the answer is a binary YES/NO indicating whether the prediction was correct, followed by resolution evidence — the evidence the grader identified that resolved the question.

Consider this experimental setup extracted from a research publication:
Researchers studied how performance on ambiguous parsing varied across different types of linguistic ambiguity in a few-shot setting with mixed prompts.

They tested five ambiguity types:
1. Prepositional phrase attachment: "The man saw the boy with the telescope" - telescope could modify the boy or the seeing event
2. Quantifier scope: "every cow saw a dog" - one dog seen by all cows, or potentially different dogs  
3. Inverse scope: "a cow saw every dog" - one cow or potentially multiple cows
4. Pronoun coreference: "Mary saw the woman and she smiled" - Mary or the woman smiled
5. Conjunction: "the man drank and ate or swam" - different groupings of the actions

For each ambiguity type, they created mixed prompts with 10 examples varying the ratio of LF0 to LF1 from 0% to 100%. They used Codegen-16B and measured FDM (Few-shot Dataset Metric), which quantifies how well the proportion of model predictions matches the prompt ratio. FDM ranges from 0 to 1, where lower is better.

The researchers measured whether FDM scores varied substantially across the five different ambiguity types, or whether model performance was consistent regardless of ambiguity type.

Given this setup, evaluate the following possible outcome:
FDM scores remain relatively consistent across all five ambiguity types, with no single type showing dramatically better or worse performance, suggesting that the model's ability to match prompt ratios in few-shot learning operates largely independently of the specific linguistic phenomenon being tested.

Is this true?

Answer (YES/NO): NO